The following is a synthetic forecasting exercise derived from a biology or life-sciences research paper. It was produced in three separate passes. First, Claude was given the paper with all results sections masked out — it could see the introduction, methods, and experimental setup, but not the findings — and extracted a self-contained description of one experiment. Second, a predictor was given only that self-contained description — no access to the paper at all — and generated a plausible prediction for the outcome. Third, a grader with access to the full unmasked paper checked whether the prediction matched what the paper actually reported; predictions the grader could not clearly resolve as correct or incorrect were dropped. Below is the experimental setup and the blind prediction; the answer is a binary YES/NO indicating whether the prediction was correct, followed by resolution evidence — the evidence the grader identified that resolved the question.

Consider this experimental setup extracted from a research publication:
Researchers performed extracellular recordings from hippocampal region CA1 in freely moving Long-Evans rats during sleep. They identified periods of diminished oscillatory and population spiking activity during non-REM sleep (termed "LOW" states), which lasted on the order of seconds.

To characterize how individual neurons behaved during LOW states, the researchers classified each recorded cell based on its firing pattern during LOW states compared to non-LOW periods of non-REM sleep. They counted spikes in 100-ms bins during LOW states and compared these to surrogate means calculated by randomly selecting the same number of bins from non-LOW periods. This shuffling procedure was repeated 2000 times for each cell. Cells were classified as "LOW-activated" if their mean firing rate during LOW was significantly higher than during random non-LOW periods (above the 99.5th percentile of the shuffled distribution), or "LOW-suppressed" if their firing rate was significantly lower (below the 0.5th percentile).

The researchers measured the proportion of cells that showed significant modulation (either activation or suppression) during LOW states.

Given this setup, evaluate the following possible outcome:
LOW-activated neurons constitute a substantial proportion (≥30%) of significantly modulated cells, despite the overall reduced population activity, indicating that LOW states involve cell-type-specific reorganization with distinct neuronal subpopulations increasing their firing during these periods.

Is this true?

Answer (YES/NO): NO